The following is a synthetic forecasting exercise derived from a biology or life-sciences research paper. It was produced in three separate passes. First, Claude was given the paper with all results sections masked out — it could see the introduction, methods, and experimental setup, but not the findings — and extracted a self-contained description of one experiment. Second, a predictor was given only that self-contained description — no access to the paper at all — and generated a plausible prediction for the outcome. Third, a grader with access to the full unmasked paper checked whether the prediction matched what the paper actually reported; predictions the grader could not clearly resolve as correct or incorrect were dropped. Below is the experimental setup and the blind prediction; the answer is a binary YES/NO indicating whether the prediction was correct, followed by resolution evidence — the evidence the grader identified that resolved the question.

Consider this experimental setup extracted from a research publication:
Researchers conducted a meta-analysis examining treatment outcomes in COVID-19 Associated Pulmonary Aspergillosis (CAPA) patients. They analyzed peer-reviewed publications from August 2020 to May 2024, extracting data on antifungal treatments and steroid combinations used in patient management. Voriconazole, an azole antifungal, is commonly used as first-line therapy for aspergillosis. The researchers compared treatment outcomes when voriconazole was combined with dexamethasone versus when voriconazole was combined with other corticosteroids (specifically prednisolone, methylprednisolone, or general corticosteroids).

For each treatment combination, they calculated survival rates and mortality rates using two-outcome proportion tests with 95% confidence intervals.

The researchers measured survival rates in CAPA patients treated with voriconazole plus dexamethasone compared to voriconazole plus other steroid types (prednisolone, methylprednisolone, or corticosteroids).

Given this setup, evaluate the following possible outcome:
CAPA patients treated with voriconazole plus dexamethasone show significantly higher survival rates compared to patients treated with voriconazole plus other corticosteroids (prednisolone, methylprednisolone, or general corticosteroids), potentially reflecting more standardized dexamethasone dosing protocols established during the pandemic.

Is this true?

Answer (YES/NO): YES